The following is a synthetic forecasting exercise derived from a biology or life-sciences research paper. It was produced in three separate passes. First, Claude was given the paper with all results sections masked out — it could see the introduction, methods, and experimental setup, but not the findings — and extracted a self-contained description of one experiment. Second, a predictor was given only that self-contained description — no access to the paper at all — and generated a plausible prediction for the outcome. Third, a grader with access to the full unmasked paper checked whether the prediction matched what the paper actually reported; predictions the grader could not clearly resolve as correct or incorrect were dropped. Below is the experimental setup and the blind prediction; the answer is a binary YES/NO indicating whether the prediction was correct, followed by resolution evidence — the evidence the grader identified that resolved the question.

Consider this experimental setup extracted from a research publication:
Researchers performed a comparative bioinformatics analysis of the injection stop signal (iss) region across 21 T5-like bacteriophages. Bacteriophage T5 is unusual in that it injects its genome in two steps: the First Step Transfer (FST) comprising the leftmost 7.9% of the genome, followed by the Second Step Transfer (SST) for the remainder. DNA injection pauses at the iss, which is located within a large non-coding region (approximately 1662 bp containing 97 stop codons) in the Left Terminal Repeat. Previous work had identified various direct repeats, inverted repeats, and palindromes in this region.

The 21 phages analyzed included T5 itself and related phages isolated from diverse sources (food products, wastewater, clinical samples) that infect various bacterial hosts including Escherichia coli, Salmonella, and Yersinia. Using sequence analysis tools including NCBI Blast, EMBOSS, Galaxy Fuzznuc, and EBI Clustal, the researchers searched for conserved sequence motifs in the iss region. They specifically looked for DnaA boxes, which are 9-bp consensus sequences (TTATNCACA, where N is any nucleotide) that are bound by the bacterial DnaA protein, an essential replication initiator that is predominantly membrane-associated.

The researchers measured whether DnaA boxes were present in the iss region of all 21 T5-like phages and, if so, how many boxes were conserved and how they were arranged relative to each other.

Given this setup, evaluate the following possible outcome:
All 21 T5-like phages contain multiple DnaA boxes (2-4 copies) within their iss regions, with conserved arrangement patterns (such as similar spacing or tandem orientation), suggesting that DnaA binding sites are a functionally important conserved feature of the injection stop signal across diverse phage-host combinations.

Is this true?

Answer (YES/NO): NO